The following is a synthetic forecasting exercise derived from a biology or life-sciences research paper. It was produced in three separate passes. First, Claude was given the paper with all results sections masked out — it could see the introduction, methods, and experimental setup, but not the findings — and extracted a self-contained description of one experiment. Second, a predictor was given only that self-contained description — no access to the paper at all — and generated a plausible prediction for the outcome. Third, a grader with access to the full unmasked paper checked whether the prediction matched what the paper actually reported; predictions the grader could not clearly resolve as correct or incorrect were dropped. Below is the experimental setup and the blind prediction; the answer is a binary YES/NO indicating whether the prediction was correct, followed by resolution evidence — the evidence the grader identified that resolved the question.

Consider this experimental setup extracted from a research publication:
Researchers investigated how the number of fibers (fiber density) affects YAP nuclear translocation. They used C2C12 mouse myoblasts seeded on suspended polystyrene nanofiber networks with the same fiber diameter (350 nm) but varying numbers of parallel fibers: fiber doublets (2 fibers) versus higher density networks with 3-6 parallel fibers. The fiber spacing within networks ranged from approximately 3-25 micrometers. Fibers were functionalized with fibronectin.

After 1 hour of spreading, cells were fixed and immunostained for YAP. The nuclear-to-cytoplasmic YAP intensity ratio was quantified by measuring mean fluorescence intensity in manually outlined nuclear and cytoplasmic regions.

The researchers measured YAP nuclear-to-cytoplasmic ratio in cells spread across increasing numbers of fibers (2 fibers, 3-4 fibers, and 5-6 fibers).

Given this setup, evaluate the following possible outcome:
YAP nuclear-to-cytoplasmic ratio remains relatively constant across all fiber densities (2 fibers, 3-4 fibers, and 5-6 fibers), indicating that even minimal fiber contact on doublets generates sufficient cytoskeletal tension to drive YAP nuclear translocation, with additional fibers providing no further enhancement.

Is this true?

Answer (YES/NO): NO